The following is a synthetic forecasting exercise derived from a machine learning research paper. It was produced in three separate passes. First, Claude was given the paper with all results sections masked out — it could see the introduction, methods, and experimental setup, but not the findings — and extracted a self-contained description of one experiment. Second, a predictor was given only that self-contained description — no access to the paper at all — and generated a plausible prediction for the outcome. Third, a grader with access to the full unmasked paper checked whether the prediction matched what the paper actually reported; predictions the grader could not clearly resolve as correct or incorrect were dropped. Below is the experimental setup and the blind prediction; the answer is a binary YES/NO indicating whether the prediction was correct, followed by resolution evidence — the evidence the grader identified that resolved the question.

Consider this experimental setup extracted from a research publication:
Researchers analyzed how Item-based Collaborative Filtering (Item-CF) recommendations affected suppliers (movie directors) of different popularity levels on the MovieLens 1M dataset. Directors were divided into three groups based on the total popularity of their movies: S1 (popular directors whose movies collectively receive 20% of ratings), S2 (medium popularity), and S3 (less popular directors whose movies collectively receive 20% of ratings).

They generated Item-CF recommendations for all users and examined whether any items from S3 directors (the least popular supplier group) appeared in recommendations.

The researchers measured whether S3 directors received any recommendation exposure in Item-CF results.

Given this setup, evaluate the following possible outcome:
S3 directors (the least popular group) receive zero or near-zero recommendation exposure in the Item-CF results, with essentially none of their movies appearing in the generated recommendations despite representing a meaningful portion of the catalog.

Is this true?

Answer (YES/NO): YES